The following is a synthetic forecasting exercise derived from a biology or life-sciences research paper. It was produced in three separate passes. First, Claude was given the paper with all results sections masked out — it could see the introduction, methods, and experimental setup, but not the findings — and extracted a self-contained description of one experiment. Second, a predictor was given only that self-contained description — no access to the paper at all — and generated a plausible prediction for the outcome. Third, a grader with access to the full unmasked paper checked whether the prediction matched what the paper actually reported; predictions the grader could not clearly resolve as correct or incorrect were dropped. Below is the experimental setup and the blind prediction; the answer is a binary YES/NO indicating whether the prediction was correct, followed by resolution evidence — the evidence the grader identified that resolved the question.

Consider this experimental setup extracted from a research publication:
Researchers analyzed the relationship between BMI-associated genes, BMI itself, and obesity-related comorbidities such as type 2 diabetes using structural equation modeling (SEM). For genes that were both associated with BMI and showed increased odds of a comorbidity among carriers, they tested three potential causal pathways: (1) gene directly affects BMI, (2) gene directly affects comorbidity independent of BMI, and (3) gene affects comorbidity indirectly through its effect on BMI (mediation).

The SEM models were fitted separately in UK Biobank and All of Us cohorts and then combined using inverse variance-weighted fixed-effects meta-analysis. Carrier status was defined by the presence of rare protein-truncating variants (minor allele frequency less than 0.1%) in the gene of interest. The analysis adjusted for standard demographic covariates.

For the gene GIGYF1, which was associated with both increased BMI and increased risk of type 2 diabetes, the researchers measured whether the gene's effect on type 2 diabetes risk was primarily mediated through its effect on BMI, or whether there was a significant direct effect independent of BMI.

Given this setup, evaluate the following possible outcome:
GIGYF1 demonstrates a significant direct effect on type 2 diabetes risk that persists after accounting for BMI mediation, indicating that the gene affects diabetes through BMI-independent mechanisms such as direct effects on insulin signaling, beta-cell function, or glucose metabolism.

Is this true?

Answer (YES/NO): YES